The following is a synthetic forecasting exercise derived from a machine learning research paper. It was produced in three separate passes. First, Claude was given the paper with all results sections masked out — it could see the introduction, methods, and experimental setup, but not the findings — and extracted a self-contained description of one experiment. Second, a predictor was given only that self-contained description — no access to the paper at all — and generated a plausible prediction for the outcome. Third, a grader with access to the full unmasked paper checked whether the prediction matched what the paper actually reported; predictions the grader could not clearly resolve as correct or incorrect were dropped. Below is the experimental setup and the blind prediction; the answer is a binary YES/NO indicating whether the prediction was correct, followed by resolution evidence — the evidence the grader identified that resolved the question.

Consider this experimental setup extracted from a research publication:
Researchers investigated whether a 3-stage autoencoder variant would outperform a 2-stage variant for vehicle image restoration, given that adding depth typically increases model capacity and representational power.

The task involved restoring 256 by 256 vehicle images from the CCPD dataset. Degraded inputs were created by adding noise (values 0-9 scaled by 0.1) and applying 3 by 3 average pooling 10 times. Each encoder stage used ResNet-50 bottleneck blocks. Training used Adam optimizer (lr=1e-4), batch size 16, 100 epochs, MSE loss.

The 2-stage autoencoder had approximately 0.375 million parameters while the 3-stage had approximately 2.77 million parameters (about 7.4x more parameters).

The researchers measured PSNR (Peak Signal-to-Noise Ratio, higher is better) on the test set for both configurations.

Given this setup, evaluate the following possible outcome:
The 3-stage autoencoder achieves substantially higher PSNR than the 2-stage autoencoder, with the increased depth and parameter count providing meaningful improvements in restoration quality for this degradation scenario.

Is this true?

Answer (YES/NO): NO